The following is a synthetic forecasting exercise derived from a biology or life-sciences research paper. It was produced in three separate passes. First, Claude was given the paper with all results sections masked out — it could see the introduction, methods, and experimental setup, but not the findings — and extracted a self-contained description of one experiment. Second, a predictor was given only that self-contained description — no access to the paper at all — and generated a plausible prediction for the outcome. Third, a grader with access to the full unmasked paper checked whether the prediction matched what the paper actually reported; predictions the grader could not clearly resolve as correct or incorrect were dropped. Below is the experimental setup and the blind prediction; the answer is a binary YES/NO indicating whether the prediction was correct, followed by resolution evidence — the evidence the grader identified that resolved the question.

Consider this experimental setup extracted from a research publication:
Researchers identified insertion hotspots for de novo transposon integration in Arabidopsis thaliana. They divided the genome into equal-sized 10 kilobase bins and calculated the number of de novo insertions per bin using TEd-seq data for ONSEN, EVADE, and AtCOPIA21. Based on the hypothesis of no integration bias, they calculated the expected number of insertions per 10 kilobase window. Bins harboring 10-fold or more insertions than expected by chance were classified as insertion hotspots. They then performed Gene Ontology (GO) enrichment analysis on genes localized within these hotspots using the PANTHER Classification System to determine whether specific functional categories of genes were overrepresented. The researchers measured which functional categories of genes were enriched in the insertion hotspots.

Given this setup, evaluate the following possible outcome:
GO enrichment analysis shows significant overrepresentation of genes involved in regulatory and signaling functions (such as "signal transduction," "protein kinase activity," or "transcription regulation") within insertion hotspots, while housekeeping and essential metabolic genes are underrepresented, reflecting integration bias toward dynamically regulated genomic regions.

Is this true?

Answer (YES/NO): NO